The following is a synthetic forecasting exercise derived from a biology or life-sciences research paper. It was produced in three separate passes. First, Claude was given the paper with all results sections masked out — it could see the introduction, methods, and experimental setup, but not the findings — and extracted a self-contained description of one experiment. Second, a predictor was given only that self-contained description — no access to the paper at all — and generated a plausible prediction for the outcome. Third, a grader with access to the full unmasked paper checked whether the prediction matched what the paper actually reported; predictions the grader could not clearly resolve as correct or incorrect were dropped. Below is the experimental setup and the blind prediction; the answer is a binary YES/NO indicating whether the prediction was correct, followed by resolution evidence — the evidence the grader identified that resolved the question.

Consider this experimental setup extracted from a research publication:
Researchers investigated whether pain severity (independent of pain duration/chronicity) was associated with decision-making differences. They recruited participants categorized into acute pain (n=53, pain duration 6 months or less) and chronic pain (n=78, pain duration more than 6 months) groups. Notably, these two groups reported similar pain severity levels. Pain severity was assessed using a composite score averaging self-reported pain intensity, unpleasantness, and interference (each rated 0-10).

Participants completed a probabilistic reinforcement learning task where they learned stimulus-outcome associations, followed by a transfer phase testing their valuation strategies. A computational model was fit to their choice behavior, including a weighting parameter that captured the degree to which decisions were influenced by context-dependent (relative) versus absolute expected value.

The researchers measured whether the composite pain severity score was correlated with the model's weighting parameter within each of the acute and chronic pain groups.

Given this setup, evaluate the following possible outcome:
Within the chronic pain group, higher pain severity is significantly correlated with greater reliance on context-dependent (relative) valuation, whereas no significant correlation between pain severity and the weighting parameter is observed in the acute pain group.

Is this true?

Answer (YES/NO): NO